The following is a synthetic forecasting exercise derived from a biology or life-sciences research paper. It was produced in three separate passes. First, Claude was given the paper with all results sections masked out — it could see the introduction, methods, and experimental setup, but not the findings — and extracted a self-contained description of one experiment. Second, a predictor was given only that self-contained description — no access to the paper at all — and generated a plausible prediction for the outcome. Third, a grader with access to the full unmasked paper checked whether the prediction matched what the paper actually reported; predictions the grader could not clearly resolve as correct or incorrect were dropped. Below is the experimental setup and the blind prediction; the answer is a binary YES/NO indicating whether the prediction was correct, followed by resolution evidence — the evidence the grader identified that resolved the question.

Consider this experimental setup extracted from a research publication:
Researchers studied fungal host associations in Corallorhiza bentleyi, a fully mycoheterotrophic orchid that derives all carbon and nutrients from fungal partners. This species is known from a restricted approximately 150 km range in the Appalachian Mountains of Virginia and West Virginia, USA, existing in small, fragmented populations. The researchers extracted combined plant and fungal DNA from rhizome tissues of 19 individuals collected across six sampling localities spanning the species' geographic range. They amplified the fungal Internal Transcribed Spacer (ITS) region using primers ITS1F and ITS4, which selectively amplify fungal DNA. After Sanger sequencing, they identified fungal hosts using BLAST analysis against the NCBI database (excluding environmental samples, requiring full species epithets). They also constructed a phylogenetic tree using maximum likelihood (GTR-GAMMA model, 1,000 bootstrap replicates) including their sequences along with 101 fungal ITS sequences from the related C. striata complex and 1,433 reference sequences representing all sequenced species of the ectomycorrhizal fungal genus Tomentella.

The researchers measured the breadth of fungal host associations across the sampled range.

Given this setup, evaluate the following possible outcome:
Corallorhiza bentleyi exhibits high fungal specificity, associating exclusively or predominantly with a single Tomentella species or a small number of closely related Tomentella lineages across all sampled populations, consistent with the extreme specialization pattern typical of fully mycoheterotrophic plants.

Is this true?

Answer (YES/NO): YES